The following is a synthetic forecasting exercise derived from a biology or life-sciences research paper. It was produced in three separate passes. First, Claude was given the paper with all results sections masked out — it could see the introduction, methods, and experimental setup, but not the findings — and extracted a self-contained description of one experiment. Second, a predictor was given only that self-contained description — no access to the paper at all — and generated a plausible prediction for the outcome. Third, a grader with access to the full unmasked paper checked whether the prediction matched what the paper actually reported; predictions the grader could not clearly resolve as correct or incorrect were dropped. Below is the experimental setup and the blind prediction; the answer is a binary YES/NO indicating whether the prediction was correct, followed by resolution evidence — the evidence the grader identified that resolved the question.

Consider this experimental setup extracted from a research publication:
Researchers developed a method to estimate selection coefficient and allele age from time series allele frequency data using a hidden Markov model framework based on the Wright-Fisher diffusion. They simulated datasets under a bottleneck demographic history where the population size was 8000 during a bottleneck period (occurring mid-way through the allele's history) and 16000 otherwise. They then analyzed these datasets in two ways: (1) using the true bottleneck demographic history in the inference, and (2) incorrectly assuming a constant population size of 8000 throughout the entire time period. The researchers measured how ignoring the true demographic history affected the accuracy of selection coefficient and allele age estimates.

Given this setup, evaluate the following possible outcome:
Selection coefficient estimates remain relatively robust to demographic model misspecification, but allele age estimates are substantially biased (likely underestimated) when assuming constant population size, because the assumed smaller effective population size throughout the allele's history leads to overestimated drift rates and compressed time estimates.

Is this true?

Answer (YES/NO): YES